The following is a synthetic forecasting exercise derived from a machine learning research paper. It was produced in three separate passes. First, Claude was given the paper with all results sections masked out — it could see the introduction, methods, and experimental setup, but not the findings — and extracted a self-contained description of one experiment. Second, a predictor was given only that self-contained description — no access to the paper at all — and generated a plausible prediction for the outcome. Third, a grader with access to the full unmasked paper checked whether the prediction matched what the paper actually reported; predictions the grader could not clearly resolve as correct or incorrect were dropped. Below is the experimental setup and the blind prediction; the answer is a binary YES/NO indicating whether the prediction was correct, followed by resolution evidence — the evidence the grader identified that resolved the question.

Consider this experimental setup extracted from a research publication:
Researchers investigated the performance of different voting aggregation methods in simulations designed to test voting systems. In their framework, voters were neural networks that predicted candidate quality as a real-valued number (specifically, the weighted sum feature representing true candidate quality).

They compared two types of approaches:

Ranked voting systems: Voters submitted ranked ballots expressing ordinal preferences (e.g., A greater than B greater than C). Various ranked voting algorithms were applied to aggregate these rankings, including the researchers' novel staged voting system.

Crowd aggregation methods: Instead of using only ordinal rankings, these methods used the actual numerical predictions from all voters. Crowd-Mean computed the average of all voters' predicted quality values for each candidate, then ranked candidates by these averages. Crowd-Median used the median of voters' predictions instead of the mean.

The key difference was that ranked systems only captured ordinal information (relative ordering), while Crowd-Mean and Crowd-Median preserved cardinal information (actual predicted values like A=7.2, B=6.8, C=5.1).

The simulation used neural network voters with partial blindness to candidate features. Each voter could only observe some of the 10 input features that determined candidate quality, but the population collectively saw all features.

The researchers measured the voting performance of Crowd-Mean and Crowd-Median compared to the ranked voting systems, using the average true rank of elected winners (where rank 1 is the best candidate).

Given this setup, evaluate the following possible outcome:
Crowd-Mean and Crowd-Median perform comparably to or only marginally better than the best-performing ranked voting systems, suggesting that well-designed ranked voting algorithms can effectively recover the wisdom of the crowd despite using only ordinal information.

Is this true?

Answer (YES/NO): NO